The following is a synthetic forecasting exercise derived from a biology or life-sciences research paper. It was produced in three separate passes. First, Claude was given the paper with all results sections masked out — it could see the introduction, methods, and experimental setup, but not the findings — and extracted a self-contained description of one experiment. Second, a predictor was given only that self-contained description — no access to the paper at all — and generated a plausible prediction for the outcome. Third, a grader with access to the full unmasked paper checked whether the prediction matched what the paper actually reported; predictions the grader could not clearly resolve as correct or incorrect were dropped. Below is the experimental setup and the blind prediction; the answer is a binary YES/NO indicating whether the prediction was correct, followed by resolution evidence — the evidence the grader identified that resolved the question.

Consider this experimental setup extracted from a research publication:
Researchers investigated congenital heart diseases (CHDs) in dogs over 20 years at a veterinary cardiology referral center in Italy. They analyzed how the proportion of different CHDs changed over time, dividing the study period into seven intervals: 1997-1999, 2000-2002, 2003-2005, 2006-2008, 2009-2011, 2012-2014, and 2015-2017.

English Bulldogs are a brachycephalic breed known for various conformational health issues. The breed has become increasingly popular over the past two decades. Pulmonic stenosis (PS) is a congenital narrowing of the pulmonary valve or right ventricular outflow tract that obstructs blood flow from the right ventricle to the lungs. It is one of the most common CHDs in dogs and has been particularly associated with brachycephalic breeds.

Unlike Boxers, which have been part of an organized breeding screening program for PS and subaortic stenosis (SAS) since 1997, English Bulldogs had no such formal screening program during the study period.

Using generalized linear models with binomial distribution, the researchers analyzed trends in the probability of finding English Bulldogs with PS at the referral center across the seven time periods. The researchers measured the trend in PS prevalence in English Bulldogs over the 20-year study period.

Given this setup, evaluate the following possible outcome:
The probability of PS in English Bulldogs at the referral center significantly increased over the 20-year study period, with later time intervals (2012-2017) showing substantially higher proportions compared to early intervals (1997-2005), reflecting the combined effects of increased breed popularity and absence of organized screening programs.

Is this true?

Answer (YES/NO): YES